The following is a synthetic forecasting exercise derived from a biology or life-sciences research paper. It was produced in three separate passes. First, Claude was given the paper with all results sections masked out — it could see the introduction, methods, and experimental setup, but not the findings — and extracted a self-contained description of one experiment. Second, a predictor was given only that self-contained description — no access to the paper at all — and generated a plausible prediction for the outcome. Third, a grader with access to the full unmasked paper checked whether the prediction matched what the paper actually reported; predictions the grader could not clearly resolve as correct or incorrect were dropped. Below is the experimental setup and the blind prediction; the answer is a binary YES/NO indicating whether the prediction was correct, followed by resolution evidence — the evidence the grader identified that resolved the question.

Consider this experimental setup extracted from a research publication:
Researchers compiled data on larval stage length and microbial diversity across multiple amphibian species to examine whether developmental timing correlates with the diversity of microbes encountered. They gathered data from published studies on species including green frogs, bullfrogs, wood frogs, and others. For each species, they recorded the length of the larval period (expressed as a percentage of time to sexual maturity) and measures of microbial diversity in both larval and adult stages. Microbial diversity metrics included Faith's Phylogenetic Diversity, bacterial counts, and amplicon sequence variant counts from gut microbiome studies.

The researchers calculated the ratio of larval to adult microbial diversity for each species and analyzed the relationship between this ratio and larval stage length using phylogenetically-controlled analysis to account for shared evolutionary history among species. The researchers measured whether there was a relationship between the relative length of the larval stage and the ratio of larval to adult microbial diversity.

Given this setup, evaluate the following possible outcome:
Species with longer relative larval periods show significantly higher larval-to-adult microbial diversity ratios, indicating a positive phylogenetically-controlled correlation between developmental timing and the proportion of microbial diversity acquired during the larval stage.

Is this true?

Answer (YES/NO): YES